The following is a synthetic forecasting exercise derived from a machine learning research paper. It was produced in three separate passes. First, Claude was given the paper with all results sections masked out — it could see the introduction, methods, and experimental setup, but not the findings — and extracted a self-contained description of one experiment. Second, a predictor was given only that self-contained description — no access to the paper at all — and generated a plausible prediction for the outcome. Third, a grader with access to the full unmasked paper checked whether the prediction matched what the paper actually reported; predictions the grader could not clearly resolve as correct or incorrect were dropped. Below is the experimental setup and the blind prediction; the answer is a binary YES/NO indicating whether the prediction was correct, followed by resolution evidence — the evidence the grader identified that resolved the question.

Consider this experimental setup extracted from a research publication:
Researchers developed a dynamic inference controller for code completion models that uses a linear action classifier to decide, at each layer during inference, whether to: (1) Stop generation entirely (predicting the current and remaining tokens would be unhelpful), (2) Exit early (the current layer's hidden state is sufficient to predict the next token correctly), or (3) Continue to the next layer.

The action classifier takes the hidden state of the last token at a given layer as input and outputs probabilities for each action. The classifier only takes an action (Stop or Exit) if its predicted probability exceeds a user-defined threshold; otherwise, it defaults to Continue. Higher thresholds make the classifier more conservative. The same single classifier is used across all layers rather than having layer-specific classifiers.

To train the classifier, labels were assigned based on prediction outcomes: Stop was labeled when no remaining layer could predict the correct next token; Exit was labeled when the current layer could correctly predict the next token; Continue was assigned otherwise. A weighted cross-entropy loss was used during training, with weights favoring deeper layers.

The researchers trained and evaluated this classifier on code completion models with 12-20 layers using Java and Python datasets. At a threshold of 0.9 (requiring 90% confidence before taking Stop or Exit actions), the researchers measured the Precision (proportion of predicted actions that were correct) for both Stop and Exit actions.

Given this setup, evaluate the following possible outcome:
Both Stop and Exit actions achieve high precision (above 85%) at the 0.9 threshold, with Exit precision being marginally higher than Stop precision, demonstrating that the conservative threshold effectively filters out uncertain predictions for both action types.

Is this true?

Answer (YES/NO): NO